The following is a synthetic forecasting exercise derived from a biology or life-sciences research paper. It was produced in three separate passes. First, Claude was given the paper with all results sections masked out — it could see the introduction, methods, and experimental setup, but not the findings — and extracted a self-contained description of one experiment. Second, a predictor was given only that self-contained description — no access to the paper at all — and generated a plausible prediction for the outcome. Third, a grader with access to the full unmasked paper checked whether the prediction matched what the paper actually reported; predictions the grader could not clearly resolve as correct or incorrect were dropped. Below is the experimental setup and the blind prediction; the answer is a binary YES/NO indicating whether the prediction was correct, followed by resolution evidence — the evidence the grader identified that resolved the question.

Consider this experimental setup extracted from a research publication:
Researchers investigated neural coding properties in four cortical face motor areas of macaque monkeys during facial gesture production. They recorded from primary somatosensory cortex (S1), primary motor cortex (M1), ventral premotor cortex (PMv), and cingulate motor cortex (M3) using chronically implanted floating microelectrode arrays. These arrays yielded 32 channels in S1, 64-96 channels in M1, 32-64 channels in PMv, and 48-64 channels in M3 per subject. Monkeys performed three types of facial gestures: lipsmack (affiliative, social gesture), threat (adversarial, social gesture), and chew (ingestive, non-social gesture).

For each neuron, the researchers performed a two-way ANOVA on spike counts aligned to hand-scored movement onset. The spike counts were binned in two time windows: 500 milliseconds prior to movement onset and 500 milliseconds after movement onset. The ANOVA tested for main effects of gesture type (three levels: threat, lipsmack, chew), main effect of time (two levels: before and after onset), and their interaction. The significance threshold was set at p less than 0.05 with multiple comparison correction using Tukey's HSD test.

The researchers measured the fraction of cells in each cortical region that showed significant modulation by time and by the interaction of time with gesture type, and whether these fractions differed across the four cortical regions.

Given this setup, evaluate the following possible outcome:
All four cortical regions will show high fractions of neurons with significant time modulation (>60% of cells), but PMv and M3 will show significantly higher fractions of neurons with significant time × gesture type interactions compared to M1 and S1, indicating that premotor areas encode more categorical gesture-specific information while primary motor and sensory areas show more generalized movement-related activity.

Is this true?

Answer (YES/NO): NO